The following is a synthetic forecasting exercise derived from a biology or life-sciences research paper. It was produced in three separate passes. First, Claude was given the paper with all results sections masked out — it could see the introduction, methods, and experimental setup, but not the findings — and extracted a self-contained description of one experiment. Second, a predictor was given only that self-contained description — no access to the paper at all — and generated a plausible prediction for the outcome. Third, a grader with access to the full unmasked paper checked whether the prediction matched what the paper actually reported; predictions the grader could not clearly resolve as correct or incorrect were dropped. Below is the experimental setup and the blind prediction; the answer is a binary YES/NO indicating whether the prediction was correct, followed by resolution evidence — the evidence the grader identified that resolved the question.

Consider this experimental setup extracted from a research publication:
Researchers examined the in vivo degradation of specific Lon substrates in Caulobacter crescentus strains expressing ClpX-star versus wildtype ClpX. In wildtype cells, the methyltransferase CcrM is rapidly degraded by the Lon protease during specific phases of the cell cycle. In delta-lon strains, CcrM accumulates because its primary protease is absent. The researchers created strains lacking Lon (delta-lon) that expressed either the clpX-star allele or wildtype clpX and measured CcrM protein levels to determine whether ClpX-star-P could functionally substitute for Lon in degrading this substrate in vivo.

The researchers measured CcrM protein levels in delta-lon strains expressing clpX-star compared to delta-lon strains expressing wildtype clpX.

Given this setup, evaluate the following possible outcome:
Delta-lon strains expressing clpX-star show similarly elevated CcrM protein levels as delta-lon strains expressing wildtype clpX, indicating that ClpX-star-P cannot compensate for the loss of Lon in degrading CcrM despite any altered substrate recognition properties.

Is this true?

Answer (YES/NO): YES